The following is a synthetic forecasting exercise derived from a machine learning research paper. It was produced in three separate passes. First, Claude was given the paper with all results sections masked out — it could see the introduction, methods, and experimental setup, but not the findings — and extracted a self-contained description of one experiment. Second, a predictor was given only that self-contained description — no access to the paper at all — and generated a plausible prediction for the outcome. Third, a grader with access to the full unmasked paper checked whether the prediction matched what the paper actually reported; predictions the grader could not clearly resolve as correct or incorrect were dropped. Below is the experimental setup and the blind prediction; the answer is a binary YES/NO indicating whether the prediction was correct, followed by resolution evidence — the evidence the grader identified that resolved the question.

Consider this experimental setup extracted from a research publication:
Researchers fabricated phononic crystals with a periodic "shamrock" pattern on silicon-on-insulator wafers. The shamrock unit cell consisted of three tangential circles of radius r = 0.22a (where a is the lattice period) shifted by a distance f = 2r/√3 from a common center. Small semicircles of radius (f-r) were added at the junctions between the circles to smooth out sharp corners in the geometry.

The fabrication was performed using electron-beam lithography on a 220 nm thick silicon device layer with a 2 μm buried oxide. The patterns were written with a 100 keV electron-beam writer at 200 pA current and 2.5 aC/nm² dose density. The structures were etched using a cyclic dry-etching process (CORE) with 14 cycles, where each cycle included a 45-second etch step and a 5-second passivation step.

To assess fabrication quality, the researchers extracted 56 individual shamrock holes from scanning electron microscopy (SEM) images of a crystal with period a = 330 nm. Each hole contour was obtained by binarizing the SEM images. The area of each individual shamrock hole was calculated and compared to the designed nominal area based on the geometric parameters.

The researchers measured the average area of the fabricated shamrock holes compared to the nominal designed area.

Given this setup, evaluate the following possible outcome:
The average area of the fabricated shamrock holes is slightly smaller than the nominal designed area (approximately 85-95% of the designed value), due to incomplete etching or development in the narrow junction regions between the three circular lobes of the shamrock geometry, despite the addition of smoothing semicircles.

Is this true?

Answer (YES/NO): NO